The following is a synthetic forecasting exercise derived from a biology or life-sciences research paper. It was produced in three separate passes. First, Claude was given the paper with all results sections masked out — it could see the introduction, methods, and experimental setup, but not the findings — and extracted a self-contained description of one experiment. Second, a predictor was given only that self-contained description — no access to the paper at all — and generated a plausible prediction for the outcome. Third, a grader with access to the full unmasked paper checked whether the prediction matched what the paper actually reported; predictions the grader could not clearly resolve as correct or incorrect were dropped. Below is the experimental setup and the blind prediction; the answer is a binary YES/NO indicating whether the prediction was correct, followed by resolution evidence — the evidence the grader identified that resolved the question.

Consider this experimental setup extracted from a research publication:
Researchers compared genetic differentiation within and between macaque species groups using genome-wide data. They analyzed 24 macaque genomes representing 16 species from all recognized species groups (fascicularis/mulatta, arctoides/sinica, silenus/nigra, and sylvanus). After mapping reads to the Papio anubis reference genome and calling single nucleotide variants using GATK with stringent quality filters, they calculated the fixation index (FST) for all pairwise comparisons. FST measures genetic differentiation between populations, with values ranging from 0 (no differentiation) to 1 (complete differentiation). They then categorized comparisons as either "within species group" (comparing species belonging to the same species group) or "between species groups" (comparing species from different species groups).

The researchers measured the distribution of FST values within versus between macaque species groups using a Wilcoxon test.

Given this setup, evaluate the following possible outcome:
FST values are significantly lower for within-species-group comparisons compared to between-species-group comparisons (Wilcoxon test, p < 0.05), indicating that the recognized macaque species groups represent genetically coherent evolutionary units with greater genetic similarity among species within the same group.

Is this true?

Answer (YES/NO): YES